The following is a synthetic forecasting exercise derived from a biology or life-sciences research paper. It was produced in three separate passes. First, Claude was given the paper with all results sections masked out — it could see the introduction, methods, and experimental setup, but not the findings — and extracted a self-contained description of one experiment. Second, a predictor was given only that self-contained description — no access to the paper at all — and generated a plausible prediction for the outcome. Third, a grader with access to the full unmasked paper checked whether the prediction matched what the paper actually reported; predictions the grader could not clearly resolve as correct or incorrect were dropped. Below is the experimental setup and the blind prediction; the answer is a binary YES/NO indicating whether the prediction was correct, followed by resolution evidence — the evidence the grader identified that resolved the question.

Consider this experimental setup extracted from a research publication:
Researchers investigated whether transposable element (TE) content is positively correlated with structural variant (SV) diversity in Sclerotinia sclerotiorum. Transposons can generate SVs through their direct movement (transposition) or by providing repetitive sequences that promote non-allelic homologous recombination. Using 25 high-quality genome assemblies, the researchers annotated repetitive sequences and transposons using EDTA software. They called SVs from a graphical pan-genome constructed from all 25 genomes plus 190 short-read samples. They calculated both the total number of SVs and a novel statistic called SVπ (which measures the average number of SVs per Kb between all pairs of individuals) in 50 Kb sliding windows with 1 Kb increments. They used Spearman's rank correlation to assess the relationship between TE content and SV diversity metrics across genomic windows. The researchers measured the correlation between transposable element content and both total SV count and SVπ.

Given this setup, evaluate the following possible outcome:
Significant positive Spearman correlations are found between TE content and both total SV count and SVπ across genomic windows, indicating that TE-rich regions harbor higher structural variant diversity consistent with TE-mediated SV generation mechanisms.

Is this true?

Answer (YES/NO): YES